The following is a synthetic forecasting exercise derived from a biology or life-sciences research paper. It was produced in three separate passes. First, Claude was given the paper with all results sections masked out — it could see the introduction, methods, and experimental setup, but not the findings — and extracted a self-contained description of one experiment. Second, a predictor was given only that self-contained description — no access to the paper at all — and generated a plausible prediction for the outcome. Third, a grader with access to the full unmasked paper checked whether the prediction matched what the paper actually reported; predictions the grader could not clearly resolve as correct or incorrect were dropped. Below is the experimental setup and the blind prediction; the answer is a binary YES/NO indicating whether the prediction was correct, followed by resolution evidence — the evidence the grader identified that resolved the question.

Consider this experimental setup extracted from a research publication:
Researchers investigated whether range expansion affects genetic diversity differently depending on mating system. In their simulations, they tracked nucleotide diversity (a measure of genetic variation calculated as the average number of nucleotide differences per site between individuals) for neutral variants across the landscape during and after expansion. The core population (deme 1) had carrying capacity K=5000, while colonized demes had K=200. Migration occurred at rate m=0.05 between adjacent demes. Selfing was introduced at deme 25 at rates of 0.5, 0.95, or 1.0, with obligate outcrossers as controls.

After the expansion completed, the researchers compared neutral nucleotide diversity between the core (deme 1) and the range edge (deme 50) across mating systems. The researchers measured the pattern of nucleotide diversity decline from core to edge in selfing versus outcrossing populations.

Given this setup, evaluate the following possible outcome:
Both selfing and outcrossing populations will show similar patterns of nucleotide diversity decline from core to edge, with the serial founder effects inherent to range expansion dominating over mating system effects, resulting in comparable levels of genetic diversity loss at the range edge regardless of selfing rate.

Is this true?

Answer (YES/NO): NO